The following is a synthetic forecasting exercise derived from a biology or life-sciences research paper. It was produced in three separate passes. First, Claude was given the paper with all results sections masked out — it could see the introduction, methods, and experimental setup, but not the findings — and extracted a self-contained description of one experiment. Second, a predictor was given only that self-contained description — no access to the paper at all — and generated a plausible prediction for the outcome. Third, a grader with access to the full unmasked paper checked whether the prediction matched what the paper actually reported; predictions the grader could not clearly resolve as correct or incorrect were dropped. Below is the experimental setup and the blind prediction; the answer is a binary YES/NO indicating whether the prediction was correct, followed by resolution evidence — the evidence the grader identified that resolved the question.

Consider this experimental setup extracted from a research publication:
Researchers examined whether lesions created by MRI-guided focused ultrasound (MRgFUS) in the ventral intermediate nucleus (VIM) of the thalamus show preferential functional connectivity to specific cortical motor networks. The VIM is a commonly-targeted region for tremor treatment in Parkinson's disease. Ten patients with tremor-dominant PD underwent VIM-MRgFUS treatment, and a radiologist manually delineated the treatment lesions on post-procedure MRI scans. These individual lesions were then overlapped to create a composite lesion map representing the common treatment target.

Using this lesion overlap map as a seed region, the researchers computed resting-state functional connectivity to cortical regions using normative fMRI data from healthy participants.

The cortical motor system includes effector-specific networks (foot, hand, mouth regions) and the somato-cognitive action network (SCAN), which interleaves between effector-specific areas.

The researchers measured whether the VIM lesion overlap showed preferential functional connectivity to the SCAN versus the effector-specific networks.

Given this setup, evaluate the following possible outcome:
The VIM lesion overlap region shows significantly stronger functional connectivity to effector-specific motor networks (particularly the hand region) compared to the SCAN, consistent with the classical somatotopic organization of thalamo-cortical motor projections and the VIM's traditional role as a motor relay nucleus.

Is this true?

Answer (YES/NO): NO